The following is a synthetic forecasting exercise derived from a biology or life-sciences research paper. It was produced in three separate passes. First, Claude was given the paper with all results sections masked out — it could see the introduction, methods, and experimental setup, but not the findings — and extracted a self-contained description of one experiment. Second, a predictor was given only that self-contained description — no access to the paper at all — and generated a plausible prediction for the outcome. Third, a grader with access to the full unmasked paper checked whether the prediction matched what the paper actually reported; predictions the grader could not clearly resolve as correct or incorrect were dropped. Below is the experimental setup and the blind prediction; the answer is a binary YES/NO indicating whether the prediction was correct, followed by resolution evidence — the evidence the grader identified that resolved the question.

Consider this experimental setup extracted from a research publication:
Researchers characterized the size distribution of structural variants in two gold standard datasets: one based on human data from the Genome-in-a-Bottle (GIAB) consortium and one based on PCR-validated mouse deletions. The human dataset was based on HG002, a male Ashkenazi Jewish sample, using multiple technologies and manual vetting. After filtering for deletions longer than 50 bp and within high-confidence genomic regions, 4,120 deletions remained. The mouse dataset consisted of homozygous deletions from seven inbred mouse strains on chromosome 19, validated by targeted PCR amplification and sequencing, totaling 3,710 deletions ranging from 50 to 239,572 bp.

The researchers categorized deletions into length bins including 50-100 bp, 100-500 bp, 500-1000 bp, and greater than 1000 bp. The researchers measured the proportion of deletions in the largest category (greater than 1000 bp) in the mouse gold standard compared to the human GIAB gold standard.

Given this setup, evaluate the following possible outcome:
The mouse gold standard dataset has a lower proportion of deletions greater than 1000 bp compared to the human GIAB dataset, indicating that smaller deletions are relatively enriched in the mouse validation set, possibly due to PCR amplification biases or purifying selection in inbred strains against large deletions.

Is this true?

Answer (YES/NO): NO